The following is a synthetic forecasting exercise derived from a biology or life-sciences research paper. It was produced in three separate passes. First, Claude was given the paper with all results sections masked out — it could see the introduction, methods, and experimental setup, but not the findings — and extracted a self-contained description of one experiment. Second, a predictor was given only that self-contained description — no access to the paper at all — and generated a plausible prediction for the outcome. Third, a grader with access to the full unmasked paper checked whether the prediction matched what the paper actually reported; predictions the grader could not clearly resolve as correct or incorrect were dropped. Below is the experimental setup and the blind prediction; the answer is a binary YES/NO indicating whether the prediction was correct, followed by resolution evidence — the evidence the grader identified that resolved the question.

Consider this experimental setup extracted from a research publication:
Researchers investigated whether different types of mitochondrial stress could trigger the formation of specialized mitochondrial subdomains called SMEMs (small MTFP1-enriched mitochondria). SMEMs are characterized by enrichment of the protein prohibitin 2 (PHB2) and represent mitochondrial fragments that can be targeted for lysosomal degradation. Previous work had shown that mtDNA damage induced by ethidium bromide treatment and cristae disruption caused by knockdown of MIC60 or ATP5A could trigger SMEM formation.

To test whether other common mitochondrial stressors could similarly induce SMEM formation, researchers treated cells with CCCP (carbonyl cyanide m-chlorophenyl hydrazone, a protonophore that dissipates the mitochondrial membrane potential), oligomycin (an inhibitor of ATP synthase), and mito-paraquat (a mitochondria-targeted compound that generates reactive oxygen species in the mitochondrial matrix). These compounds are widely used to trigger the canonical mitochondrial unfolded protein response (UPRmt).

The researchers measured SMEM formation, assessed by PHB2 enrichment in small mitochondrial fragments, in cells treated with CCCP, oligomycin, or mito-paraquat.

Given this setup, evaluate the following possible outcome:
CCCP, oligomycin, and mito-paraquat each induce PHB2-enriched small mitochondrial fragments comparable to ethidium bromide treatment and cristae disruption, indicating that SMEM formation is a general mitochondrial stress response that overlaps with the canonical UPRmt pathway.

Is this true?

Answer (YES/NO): NO